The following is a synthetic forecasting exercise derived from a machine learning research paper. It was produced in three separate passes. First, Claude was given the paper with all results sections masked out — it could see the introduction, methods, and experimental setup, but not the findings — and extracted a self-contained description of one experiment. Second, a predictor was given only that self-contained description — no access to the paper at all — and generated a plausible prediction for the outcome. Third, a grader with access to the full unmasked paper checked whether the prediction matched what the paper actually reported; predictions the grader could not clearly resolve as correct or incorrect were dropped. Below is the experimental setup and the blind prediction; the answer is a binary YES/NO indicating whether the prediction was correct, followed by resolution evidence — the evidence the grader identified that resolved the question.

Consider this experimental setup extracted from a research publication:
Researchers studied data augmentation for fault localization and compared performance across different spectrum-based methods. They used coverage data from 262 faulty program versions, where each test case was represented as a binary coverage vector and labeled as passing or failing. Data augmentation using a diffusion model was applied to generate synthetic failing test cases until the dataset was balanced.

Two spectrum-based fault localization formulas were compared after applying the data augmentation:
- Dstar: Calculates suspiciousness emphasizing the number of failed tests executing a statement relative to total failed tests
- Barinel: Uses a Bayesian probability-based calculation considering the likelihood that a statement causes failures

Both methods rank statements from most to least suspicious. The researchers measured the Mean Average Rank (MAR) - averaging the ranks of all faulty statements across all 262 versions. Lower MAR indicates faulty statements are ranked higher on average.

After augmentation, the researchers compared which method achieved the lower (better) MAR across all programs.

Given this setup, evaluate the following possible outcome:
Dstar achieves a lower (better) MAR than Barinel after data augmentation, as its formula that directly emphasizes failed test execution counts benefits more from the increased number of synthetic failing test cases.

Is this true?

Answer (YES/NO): NO